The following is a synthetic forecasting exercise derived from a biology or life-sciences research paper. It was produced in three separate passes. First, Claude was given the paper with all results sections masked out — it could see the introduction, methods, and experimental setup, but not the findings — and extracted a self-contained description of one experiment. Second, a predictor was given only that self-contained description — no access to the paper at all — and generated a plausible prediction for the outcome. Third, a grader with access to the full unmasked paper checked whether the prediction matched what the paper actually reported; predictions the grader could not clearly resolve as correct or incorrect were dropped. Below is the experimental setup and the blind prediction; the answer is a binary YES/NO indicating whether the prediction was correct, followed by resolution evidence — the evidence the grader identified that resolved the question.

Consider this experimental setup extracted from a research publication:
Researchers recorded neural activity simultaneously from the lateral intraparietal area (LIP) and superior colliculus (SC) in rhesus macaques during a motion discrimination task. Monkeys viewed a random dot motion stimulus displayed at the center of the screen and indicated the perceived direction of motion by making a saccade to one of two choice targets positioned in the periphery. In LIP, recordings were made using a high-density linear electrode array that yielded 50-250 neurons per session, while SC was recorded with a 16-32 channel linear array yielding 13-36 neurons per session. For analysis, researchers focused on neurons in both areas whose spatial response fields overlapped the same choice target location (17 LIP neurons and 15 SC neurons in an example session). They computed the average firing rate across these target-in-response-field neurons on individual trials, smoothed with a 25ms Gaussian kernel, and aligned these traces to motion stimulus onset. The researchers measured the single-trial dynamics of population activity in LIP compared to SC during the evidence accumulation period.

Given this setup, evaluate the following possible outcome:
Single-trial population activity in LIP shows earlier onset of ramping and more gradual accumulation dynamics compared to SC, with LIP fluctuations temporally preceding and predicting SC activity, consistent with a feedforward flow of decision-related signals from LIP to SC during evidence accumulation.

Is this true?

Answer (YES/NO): NO